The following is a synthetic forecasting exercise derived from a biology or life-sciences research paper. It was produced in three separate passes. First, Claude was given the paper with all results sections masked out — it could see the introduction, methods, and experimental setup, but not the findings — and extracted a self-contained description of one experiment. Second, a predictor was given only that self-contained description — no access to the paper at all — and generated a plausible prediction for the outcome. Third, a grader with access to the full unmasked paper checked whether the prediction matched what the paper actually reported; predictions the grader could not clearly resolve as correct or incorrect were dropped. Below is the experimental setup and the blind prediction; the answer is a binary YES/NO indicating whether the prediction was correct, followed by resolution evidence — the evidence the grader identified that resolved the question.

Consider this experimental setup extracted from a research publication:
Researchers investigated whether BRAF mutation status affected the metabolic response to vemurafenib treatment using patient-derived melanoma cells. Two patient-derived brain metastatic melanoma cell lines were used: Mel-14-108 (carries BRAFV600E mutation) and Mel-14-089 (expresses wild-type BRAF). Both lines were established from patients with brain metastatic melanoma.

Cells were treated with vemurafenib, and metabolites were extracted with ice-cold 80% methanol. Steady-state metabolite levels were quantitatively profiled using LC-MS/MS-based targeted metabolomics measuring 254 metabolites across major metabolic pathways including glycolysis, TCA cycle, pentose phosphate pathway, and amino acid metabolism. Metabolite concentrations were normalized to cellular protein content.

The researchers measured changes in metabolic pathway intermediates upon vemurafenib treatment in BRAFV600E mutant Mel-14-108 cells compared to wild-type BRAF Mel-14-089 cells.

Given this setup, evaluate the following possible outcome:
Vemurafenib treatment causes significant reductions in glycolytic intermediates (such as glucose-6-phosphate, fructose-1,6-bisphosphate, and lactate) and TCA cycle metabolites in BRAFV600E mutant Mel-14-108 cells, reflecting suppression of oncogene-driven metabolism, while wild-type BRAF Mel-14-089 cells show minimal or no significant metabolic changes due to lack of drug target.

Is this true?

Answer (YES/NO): NO